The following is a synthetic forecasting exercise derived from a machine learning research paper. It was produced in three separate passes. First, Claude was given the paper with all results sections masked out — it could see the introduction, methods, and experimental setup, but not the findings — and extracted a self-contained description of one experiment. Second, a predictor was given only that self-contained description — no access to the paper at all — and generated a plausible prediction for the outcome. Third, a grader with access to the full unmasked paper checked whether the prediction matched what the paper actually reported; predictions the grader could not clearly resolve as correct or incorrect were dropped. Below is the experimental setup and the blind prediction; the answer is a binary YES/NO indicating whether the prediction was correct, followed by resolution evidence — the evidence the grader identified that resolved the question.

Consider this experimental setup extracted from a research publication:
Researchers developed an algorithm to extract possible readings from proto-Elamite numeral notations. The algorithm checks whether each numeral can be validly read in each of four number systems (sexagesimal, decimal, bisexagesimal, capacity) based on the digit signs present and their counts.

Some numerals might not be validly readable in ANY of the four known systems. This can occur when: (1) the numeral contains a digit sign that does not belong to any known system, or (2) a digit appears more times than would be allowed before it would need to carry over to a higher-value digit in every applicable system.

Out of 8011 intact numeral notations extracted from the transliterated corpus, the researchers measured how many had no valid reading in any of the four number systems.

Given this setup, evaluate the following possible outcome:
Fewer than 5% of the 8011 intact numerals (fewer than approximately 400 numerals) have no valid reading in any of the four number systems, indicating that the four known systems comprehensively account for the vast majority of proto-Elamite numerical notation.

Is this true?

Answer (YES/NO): YES